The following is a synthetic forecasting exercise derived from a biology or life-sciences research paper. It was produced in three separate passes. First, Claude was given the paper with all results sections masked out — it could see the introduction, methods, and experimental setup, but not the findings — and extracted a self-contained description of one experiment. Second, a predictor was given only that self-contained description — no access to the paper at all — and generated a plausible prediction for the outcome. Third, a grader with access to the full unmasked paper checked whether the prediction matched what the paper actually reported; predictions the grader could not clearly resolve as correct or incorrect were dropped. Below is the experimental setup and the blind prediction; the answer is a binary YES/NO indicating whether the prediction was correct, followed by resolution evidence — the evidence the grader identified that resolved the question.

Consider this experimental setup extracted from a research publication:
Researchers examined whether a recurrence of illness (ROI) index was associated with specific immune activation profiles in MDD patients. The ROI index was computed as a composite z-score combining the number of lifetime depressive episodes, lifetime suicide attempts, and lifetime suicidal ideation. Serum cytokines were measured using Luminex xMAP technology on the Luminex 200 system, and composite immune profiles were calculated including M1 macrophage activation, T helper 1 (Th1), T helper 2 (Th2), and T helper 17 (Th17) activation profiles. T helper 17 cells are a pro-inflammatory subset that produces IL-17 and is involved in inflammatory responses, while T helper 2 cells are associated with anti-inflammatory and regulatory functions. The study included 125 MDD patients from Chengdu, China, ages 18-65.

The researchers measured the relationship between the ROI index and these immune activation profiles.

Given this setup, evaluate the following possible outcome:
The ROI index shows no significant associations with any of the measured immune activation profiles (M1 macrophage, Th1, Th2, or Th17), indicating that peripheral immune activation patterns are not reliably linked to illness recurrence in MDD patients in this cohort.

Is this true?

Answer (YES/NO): NO